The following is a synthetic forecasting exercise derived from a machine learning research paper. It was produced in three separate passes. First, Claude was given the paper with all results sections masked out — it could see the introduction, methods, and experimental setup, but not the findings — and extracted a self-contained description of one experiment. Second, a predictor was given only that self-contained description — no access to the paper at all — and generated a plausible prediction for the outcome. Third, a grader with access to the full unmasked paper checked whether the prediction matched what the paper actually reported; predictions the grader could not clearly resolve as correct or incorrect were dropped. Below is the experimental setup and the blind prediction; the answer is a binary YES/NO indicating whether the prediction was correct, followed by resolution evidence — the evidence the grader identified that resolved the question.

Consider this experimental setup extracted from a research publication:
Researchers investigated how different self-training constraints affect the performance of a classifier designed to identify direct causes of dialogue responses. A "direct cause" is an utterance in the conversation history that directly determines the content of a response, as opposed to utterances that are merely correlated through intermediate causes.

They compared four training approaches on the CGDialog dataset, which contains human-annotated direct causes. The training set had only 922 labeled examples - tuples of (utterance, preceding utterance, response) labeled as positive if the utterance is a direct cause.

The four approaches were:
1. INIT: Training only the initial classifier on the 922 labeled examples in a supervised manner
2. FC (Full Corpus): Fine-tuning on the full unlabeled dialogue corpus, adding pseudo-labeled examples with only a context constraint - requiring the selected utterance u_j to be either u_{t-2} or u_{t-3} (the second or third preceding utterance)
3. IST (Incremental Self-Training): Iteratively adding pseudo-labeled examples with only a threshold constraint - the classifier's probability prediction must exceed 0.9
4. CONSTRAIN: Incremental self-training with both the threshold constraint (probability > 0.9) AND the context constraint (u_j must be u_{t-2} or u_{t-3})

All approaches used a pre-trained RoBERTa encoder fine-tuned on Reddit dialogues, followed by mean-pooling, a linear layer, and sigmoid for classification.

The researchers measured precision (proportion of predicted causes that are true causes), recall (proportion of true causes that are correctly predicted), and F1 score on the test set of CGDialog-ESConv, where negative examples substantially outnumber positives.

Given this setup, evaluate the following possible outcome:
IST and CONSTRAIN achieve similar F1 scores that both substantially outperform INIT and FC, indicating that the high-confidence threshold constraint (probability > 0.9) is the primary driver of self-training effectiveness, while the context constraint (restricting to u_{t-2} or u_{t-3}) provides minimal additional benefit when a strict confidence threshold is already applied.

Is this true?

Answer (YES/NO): NO